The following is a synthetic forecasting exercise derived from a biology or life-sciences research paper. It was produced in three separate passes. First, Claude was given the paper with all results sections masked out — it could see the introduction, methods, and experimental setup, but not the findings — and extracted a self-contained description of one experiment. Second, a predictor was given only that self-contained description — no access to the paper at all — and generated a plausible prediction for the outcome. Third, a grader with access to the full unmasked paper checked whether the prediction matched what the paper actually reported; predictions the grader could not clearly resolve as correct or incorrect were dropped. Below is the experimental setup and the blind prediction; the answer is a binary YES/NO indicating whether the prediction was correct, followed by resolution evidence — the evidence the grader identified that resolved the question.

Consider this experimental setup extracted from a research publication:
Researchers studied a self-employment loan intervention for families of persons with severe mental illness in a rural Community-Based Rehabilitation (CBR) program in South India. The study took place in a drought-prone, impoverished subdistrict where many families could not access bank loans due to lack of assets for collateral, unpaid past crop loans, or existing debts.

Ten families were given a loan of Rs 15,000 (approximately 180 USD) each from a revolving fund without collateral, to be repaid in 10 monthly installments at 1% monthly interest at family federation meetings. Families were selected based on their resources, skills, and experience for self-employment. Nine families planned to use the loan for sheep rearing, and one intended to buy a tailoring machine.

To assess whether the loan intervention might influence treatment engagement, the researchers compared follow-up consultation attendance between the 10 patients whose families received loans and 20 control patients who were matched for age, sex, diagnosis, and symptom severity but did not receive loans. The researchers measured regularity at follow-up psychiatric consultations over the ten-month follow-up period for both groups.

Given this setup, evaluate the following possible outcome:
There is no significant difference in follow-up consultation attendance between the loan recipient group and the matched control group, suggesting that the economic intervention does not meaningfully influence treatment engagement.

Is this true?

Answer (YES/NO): NO